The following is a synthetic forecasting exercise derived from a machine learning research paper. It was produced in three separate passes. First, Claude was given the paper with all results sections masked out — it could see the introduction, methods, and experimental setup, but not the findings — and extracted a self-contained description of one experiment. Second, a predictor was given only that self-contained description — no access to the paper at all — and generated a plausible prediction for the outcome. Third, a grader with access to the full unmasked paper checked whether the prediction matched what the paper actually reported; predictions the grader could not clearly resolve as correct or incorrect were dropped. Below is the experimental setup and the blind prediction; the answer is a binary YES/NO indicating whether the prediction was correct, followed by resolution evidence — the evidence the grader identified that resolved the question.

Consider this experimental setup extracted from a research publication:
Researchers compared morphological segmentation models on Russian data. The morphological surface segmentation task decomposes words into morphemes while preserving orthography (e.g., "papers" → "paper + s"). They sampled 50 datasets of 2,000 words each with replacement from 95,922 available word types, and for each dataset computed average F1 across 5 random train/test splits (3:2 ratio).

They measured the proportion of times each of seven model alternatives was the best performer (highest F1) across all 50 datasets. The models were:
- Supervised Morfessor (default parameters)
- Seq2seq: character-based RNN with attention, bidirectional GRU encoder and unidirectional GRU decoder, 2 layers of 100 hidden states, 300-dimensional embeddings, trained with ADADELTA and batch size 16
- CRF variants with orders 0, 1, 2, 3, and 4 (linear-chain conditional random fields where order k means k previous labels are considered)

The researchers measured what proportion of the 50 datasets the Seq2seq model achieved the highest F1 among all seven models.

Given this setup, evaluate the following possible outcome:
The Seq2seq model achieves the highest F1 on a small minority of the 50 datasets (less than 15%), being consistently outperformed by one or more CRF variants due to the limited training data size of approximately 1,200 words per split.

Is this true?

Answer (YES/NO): YES